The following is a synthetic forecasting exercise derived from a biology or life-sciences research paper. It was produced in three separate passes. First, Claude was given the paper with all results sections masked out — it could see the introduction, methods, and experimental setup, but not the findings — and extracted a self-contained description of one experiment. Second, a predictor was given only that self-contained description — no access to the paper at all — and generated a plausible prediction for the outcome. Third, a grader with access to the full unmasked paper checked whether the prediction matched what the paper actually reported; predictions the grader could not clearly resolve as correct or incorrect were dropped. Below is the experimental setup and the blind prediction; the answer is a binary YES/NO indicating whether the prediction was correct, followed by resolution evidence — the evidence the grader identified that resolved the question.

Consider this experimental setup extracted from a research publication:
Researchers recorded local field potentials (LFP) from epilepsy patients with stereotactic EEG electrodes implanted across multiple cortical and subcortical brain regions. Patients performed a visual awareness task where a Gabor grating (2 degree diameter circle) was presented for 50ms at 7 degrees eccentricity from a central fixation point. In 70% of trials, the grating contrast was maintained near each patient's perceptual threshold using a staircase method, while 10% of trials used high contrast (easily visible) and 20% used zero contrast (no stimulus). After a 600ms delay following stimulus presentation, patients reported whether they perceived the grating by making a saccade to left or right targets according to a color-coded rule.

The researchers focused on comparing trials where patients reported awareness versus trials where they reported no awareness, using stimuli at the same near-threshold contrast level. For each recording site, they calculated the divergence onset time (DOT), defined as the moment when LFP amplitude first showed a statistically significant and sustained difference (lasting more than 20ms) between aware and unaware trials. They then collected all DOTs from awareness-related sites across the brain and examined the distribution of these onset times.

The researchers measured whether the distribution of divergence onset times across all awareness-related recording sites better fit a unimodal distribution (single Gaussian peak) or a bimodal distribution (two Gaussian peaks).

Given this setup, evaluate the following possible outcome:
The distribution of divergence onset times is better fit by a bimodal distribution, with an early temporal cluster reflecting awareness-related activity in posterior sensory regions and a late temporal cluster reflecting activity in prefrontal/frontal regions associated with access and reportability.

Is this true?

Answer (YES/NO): NO